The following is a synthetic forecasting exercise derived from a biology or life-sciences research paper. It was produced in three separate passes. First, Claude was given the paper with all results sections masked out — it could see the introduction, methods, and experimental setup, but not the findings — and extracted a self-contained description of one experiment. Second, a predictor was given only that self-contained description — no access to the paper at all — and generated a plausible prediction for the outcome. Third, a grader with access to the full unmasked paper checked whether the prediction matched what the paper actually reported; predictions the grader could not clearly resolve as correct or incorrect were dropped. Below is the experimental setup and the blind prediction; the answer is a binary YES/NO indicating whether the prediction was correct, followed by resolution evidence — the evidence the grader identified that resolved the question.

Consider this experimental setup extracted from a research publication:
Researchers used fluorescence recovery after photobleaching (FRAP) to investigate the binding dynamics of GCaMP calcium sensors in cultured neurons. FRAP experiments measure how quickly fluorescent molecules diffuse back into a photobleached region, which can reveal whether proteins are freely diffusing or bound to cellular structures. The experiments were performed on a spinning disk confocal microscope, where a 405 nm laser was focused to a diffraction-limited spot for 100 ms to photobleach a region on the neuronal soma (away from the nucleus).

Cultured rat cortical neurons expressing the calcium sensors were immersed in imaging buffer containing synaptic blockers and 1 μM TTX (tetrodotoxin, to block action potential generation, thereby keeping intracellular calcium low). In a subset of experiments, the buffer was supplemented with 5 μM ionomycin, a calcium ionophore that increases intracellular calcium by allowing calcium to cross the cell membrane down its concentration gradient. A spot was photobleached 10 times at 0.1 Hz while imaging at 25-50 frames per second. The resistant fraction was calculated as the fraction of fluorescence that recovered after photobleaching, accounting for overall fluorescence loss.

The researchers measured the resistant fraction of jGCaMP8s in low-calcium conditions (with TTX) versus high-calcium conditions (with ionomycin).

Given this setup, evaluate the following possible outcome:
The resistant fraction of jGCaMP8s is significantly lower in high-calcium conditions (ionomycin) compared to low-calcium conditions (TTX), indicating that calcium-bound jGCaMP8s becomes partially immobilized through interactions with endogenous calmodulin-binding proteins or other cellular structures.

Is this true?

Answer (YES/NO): NO